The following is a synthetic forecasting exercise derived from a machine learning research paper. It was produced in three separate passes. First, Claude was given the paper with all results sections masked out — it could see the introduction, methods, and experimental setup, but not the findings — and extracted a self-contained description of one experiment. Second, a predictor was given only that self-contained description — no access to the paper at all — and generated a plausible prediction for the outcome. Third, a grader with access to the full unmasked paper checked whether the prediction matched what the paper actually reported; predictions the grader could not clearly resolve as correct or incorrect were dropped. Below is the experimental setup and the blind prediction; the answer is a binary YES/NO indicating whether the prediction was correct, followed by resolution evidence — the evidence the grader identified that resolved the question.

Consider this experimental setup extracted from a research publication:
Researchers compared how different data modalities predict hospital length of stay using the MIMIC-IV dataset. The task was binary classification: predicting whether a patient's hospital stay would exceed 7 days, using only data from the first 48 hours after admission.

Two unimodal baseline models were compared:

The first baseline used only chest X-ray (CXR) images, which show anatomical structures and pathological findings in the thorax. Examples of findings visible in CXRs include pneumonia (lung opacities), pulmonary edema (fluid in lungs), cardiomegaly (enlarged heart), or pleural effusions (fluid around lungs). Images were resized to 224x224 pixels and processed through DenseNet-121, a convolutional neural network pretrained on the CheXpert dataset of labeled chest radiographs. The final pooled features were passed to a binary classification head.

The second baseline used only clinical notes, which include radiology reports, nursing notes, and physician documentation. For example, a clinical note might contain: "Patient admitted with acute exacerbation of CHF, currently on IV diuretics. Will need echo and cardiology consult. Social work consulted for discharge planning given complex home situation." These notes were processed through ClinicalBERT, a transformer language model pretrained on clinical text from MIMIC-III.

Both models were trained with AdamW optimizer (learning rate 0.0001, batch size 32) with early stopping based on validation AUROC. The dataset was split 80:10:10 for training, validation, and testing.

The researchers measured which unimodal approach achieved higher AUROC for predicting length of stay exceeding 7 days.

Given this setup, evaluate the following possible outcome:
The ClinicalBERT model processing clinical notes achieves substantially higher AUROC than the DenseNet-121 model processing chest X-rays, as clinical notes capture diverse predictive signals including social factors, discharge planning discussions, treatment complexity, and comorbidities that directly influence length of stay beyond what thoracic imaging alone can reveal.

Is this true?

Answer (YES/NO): NO